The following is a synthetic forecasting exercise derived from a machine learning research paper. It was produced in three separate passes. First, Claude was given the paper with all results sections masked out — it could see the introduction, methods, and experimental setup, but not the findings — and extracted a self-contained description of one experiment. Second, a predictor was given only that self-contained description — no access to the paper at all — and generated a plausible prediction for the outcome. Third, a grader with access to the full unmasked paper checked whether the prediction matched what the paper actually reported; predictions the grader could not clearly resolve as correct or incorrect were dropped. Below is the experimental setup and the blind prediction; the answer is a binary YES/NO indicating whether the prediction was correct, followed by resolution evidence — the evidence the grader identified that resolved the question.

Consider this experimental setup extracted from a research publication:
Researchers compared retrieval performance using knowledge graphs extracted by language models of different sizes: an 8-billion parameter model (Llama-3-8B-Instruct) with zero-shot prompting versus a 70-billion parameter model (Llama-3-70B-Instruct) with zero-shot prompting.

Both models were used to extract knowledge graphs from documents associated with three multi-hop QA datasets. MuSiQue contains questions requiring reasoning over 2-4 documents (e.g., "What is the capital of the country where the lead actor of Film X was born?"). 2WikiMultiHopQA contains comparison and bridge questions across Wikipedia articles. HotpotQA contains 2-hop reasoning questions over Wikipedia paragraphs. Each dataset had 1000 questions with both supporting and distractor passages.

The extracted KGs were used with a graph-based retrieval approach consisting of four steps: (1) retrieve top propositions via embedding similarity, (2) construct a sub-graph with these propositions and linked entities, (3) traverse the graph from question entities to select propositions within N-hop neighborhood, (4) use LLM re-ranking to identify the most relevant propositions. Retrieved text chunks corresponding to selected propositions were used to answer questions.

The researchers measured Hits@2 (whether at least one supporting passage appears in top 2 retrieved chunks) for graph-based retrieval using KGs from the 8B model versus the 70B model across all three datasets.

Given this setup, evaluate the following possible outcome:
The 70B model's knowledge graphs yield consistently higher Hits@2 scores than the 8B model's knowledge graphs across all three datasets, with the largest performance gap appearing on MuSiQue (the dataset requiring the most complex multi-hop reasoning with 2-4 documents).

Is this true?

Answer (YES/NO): NO